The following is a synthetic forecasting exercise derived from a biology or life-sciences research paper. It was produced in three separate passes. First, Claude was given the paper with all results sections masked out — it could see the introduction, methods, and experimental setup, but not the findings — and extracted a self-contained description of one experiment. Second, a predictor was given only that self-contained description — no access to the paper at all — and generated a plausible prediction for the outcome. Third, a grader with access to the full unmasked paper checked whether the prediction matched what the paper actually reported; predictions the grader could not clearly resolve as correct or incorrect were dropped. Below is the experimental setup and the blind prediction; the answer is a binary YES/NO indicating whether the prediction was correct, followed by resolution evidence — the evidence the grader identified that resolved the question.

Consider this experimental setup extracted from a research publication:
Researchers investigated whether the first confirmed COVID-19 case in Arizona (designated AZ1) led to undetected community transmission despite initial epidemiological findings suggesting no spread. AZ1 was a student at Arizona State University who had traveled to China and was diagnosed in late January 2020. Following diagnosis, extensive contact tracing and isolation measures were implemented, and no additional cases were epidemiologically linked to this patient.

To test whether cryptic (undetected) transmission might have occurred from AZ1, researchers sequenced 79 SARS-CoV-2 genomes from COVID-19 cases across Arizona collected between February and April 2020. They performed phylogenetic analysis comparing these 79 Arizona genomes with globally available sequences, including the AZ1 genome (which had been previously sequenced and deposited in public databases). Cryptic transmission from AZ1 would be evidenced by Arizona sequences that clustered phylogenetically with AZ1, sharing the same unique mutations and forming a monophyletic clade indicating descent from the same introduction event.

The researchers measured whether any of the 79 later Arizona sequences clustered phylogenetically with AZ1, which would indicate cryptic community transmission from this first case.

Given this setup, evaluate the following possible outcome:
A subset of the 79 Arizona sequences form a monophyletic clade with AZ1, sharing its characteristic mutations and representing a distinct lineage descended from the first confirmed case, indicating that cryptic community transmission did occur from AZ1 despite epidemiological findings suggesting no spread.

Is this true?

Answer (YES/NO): NO